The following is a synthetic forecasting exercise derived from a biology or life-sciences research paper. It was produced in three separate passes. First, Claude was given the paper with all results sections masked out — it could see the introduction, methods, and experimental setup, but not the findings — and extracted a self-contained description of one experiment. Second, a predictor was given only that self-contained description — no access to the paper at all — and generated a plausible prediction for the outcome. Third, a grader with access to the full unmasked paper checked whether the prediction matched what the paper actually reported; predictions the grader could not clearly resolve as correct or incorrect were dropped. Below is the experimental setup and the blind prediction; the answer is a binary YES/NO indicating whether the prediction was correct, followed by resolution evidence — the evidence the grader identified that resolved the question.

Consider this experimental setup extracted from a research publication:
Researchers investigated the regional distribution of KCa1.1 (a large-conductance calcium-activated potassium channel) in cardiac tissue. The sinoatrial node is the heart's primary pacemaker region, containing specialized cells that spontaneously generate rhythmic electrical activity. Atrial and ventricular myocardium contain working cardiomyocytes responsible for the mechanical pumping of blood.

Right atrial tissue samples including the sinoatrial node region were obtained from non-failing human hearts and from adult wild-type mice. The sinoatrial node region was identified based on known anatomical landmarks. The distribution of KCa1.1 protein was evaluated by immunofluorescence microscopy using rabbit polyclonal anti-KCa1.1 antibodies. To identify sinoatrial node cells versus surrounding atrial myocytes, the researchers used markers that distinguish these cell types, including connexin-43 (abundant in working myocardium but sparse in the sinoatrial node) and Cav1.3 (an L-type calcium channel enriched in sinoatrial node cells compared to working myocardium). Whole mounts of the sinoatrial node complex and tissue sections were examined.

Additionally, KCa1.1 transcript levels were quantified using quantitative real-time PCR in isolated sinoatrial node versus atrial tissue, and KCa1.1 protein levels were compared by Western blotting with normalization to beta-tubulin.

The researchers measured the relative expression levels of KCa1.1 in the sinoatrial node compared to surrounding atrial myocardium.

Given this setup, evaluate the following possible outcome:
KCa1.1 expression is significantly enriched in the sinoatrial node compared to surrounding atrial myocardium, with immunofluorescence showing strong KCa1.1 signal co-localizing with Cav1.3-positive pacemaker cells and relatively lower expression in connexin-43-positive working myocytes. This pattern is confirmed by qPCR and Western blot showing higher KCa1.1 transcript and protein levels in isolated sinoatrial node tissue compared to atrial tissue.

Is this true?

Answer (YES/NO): NO